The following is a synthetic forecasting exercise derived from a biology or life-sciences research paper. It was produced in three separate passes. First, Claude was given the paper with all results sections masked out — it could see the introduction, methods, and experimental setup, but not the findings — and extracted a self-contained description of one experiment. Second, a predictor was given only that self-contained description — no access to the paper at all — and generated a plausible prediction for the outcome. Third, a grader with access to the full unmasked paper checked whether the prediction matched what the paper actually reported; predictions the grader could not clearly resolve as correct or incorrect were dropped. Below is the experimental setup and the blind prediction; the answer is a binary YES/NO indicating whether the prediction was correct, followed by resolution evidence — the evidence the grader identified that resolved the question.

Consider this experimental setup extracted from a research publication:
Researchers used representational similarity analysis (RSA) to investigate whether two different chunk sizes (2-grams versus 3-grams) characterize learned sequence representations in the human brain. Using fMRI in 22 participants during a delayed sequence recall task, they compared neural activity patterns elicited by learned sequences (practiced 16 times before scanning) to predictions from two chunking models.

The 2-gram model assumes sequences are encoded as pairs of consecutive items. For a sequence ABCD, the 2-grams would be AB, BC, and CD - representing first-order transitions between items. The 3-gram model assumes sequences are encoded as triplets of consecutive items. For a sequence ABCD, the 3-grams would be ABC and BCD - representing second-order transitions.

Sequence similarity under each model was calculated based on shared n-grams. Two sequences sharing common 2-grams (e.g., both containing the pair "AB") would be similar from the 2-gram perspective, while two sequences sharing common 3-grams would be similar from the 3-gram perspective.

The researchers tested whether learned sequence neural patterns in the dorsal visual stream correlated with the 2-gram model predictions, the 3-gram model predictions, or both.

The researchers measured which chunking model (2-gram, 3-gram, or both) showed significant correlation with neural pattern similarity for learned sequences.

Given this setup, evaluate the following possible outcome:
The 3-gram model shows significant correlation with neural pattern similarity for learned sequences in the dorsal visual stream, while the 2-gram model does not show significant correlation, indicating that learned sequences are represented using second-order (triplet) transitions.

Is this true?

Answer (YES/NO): NO